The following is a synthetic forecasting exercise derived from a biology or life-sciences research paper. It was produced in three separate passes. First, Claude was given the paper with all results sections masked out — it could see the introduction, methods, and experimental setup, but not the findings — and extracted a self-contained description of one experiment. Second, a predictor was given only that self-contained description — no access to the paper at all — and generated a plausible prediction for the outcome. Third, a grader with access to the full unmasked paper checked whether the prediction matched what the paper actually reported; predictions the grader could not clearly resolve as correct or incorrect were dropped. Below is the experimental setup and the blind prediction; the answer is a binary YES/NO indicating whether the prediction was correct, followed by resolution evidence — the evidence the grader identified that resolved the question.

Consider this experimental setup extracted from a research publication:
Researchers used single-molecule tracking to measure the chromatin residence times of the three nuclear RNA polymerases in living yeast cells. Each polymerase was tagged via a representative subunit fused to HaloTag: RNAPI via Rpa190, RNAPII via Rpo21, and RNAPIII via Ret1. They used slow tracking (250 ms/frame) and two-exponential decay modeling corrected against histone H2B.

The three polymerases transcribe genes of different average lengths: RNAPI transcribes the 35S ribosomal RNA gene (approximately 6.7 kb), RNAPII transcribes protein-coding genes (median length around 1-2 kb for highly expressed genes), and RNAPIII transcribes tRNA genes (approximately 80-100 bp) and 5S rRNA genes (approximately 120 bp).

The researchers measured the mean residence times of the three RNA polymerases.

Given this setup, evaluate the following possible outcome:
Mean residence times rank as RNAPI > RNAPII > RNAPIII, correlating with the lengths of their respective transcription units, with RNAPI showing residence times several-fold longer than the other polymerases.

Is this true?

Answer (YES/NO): NO